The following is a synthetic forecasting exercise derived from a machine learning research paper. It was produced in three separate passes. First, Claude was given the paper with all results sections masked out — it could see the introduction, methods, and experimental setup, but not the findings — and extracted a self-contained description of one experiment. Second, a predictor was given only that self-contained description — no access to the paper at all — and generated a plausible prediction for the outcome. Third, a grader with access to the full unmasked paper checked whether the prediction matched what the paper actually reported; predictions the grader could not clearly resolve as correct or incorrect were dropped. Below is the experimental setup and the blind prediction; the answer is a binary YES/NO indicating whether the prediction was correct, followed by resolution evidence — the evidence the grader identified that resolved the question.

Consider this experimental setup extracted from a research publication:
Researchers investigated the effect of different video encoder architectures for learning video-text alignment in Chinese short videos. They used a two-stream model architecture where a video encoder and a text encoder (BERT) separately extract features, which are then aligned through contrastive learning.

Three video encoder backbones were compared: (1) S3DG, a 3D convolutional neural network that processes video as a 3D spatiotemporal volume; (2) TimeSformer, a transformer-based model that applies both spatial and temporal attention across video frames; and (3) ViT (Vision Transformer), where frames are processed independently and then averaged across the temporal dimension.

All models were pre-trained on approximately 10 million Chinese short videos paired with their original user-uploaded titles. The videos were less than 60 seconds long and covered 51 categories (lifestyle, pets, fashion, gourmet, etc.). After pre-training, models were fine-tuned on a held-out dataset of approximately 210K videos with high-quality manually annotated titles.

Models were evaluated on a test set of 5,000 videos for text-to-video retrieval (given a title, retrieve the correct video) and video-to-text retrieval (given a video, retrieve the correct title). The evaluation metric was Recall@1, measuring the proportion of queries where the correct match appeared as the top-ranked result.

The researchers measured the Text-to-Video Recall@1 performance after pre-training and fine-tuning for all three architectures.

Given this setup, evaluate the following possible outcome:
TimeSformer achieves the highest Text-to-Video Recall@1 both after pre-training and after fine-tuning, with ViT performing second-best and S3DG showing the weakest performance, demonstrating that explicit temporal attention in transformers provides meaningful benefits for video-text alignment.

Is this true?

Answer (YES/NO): NO